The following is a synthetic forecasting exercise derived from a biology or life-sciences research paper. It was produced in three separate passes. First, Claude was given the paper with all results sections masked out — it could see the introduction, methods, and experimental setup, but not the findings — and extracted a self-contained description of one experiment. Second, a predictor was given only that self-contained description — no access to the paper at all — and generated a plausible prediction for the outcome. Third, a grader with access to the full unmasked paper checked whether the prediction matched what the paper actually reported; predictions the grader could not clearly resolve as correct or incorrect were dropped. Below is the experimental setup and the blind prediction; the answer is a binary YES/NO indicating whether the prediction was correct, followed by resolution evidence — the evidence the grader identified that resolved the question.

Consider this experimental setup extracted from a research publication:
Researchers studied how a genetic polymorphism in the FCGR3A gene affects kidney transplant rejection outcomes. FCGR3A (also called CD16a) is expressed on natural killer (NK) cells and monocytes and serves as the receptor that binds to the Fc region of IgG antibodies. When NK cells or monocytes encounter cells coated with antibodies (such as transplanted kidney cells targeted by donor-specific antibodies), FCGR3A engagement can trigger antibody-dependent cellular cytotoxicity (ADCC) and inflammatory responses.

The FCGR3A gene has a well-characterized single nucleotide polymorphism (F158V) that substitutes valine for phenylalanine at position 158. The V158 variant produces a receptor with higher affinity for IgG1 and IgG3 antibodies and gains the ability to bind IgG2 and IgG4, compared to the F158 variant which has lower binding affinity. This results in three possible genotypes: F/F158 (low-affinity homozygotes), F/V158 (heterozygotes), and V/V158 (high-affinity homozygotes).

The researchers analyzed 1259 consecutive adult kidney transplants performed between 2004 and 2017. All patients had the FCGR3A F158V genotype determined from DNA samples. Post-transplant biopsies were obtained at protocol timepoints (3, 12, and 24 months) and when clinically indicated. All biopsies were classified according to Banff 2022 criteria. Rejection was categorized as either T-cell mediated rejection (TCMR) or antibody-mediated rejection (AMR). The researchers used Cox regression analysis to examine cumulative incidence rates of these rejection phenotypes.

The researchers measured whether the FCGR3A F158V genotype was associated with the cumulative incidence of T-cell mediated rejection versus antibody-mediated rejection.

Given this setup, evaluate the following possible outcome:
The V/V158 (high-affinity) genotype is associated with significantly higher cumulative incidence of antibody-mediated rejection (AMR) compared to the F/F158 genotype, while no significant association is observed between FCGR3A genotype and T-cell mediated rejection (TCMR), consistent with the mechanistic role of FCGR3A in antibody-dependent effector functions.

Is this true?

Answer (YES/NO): NO